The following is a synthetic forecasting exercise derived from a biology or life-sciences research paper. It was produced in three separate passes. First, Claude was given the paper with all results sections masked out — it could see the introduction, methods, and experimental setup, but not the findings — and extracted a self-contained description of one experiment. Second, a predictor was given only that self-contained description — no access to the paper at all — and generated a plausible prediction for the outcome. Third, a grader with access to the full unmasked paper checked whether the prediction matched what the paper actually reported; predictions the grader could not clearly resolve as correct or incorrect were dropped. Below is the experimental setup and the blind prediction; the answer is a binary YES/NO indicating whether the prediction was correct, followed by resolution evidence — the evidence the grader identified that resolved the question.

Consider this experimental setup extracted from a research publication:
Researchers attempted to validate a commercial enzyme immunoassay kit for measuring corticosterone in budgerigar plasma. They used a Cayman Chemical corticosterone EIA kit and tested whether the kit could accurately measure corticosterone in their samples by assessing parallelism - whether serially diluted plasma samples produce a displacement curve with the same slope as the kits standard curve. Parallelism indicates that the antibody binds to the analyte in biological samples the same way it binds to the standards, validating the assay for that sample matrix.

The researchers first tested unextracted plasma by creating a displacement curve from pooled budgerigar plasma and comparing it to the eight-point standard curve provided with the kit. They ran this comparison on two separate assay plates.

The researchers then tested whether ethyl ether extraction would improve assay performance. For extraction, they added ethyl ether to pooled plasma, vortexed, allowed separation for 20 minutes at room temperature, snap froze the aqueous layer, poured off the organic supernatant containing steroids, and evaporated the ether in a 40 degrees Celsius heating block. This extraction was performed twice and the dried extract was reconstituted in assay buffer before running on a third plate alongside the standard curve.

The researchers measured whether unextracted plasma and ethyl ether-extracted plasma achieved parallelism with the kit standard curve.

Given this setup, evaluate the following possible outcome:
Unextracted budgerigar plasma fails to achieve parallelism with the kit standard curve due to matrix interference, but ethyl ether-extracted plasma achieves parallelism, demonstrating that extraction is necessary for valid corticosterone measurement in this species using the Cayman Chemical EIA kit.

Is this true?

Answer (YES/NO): YES